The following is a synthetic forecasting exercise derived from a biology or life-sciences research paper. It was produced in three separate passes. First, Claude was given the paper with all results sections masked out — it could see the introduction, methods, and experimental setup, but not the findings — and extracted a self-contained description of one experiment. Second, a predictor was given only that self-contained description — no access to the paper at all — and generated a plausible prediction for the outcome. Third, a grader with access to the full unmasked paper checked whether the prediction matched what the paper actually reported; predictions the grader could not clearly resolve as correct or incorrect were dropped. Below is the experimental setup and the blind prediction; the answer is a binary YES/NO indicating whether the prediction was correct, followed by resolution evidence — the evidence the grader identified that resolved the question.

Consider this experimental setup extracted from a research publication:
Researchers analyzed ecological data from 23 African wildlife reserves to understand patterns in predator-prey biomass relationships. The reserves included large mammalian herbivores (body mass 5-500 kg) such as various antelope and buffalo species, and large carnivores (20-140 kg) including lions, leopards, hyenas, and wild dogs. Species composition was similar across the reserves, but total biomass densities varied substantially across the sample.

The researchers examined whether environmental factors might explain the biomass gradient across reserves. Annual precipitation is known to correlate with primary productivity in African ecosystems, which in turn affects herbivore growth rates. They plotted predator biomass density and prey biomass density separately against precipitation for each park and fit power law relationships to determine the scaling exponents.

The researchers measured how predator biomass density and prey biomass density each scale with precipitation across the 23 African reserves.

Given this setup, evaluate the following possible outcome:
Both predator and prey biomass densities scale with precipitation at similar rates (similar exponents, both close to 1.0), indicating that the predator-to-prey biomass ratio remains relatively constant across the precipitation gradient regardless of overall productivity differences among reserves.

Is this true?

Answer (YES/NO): NO